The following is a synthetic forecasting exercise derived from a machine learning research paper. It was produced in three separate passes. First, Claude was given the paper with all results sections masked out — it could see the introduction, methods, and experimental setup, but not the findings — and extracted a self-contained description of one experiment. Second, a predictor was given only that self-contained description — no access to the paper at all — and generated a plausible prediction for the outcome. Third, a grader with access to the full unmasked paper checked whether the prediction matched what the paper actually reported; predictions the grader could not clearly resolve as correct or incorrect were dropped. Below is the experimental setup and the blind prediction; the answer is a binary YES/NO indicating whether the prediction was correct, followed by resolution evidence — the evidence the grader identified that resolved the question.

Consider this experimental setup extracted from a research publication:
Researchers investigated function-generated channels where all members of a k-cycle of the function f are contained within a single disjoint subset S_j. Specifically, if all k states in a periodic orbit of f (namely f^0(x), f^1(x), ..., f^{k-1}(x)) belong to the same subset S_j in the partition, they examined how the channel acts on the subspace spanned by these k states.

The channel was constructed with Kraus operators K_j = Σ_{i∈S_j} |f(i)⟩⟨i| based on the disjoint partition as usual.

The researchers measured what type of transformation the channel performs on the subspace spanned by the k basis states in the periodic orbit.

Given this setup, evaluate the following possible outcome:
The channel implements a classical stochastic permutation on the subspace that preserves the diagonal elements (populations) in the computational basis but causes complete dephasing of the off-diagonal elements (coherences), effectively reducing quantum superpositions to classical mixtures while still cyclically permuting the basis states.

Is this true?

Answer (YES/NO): NO